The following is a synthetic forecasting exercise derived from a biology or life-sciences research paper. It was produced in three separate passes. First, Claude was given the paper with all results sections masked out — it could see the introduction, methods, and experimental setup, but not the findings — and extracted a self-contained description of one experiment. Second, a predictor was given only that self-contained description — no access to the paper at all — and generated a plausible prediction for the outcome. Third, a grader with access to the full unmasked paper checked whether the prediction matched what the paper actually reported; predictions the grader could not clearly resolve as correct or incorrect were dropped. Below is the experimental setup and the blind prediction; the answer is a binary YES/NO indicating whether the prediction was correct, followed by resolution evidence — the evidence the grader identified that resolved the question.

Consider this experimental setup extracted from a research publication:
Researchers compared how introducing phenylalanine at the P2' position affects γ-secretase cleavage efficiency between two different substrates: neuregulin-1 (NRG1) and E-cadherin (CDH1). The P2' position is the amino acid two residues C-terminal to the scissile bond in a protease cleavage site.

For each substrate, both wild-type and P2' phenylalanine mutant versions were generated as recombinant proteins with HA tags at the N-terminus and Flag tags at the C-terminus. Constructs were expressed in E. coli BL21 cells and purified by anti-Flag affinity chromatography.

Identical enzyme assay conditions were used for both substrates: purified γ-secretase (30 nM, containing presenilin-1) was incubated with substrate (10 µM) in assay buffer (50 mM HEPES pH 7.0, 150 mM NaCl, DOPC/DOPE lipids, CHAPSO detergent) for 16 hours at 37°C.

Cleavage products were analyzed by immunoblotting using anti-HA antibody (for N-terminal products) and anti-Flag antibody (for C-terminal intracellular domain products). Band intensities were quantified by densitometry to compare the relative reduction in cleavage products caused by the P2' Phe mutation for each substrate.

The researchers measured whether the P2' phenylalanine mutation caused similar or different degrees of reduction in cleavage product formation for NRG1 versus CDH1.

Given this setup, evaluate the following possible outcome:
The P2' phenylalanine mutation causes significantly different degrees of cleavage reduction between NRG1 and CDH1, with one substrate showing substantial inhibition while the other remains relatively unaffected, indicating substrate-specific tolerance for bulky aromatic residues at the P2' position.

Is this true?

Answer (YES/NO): NO